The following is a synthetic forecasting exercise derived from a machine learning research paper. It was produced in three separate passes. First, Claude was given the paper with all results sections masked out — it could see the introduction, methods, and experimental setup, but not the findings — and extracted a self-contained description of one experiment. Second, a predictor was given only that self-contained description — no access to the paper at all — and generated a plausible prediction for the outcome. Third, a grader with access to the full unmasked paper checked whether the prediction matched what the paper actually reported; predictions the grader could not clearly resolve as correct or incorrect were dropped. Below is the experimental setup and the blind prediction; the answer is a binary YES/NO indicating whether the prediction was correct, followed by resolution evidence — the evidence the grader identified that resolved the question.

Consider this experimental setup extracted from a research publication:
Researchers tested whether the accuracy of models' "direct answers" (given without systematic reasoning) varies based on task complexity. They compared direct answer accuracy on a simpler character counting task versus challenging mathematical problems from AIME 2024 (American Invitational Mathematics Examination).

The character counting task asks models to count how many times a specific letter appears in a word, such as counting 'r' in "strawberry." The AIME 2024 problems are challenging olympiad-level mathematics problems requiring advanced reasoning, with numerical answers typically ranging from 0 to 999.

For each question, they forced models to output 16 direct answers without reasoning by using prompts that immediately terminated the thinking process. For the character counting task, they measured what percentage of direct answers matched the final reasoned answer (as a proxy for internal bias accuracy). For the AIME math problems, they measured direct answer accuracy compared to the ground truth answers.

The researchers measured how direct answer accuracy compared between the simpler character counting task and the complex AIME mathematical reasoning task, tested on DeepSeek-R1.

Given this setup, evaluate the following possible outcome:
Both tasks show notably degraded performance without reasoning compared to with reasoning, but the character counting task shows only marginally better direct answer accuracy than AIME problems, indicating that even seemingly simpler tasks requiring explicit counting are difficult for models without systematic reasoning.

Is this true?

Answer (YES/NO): NO